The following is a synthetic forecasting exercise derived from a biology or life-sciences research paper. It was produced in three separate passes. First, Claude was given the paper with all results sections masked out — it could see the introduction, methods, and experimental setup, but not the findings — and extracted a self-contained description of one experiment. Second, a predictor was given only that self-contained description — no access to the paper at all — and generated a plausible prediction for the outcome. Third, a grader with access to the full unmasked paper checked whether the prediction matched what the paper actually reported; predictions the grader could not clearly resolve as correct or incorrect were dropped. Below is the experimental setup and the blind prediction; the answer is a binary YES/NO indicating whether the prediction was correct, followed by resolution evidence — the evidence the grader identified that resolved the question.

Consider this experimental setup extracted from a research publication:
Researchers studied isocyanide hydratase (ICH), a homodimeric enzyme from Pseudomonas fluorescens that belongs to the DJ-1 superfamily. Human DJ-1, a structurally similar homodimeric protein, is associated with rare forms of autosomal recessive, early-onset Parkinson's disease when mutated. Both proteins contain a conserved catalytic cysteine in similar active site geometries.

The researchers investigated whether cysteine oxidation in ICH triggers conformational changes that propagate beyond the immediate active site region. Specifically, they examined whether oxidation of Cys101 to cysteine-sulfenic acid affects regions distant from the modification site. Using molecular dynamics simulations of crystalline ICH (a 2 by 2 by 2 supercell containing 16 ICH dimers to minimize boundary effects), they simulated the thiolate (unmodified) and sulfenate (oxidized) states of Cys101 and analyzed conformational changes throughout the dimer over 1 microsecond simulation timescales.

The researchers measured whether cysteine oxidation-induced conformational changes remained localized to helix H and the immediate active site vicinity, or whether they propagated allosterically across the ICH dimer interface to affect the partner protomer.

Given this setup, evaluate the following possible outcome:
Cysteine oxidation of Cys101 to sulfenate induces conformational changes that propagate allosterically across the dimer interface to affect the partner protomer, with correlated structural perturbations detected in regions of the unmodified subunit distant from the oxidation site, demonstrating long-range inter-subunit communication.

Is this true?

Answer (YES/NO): YES